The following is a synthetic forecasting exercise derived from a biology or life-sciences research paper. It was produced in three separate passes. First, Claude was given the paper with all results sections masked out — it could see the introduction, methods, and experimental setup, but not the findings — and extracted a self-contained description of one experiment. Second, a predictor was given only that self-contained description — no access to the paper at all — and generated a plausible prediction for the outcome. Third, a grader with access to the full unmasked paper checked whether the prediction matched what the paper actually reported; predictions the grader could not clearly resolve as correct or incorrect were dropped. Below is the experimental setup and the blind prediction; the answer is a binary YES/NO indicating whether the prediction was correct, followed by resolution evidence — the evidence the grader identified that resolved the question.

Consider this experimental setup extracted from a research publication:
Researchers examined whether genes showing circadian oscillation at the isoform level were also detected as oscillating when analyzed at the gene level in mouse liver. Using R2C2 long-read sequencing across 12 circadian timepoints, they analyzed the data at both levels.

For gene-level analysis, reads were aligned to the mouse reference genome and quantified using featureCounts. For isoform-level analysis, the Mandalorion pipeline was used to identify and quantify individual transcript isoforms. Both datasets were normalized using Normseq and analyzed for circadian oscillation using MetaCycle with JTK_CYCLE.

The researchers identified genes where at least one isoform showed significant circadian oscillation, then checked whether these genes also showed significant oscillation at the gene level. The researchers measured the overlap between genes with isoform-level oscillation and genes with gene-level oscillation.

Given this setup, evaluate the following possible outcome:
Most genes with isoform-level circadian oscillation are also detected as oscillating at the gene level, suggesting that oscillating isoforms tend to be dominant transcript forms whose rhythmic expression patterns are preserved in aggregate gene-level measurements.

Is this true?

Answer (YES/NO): NO